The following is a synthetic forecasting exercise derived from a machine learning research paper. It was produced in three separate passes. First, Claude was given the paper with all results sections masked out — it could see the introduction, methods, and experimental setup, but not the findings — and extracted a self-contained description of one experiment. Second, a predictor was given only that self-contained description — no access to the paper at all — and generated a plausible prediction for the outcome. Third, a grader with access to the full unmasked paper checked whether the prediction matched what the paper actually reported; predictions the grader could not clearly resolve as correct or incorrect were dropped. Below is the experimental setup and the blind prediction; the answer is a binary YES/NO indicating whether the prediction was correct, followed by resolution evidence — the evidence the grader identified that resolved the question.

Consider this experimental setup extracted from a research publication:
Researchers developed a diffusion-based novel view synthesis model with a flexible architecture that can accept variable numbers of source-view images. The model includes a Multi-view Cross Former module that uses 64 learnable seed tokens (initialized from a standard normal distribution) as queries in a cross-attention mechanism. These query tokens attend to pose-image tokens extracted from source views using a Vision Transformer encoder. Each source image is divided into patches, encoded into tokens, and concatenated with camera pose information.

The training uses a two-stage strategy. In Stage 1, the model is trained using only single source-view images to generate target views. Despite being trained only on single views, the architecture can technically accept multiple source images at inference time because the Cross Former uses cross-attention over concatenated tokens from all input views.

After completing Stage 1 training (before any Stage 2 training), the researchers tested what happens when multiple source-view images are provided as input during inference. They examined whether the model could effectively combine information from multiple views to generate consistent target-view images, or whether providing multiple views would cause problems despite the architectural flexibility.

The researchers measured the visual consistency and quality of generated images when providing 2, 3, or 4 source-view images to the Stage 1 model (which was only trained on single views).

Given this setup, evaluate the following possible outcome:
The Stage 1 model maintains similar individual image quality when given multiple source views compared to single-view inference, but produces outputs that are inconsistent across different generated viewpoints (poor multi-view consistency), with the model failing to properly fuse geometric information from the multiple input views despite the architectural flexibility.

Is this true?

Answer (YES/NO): NO